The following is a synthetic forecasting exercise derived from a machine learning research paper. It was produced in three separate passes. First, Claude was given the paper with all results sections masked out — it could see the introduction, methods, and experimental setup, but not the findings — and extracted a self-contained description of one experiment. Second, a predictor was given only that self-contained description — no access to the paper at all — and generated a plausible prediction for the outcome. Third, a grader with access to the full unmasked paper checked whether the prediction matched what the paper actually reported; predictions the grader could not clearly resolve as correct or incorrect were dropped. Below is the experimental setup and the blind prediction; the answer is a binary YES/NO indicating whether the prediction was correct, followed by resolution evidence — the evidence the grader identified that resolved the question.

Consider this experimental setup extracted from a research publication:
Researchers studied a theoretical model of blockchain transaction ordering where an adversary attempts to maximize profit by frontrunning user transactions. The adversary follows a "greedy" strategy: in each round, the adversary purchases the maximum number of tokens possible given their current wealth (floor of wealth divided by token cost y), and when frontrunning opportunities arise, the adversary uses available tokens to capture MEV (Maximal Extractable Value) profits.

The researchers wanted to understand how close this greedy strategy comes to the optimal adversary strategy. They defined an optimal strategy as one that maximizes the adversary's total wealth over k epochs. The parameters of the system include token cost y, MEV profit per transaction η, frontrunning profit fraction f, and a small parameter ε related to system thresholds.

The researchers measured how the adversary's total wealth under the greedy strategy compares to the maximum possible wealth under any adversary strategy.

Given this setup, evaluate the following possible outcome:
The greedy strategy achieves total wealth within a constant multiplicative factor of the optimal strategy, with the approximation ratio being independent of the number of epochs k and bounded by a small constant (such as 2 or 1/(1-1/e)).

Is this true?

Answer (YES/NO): NO